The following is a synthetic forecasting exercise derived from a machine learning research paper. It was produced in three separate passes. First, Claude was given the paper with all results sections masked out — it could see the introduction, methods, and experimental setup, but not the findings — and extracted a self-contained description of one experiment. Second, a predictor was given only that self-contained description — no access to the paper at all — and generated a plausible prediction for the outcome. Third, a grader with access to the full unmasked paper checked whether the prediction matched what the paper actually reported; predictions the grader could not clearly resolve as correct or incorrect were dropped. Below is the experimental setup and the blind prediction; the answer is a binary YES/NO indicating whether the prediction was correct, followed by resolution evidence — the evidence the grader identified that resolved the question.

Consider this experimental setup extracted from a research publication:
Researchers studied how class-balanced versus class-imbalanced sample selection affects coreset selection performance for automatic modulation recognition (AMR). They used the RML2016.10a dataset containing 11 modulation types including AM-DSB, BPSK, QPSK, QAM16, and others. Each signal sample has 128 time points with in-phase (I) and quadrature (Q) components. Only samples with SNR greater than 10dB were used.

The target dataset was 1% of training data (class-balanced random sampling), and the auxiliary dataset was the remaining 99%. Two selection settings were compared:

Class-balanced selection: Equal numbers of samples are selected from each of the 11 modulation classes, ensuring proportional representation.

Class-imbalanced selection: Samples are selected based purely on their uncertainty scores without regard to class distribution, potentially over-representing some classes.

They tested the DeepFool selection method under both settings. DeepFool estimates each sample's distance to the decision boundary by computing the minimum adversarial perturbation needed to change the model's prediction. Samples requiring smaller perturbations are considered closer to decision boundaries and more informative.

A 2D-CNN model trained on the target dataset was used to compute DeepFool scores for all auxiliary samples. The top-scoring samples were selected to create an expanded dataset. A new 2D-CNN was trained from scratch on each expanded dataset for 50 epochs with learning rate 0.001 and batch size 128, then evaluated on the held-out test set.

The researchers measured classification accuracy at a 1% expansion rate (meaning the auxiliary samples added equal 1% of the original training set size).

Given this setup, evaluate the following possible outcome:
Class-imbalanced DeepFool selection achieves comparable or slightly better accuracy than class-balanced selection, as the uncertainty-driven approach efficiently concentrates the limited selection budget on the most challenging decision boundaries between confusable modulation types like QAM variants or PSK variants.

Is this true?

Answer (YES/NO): NO